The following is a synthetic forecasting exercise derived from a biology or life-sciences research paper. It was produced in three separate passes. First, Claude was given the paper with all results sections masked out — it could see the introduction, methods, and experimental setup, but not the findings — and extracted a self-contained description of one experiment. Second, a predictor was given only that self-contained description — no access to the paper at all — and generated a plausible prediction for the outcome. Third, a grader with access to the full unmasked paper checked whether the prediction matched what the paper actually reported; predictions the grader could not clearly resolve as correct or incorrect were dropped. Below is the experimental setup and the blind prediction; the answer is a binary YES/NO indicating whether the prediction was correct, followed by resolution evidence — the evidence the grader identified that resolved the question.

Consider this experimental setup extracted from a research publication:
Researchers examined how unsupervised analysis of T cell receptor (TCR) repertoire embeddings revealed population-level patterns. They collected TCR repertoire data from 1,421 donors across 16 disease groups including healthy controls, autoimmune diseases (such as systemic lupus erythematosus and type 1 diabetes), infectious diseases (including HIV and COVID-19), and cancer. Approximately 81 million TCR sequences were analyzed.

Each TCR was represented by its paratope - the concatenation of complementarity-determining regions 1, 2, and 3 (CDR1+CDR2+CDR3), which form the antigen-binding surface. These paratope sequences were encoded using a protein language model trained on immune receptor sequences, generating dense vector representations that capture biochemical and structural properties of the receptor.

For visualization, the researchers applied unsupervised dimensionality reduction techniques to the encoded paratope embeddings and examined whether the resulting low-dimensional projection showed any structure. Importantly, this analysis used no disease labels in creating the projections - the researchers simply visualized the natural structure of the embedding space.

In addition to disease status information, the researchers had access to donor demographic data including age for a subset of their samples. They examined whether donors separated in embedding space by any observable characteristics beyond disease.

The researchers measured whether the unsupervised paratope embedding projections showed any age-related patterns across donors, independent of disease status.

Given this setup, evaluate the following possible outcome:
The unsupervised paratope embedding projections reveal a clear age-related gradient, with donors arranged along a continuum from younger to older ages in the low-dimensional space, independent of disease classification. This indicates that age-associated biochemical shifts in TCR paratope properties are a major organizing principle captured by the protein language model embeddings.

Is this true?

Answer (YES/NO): NO